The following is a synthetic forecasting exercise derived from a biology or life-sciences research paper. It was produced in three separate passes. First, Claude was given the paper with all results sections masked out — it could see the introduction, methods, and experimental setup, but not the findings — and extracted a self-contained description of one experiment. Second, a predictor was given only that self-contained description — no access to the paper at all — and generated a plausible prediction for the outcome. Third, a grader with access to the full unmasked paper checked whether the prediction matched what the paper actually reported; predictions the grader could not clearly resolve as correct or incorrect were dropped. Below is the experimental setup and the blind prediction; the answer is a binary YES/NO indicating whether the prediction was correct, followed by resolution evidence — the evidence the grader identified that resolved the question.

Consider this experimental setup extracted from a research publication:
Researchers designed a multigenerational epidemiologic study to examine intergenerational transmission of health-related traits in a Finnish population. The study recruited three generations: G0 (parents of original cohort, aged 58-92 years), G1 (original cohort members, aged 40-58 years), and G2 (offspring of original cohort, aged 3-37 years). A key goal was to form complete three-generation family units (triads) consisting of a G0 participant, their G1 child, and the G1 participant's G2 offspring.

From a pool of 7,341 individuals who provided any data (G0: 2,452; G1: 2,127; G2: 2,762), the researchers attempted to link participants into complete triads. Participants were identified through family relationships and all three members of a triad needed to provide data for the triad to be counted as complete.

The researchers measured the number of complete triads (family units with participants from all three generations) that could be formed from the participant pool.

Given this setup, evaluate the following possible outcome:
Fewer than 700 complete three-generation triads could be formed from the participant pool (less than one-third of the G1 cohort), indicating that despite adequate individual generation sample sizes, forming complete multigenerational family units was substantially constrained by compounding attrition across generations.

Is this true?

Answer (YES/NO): NO